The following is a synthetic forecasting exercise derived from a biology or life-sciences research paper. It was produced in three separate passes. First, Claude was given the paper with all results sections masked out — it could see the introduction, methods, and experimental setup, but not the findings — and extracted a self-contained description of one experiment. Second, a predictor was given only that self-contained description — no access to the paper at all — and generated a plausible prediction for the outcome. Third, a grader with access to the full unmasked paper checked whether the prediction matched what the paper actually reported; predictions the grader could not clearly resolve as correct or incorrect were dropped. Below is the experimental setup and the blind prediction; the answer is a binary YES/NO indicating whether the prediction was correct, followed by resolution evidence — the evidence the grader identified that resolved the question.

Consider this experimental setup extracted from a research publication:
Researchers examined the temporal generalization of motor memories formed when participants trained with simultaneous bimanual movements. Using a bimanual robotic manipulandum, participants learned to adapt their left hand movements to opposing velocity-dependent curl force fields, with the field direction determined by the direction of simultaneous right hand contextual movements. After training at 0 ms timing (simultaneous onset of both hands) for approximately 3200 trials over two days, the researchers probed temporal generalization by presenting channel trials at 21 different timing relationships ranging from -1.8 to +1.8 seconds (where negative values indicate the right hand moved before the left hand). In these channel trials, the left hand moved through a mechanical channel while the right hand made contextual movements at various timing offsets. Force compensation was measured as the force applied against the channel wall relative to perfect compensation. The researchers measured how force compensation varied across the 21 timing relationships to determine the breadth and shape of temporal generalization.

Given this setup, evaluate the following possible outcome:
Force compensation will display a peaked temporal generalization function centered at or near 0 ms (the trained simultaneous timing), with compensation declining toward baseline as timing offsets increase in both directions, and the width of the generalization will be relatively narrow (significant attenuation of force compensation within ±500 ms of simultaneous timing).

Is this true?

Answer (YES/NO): YES